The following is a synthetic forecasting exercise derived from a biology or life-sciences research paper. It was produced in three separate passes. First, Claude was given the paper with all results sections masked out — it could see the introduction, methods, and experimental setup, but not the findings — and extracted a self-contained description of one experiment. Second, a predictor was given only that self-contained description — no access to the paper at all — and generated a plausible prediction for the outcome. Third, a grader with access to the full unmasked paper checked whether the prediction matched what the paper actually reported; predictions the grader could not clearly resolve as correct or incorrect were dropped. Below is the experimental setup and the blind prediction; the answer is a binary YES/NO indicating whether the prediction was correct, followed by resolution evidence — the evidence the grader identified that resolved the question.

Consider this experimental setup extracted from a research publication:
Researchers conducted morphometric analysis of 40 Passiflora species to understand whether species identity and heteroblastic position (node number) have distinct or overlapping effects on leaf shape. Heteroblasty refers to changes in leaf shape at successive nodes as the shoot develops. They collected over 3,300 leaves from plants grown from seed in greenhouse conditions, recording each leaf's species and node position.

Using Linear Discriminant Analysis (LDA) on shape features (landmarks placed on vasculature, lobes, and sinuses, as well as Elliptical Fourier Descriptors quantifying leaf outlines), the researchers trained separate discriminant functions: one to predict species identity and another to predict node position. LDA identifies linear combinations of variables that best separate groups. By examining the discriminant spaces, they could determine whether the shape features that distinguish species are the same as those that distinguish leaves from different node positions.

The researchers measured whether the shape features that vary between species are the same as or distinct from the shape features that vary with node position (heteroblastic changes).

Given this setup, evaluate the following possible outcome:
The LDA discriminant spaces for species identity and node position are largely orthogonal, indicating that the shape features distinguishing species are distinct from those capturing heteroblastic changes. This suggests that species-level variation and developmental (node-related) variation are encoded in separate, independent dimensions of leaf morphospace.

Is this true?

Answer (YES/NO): YES